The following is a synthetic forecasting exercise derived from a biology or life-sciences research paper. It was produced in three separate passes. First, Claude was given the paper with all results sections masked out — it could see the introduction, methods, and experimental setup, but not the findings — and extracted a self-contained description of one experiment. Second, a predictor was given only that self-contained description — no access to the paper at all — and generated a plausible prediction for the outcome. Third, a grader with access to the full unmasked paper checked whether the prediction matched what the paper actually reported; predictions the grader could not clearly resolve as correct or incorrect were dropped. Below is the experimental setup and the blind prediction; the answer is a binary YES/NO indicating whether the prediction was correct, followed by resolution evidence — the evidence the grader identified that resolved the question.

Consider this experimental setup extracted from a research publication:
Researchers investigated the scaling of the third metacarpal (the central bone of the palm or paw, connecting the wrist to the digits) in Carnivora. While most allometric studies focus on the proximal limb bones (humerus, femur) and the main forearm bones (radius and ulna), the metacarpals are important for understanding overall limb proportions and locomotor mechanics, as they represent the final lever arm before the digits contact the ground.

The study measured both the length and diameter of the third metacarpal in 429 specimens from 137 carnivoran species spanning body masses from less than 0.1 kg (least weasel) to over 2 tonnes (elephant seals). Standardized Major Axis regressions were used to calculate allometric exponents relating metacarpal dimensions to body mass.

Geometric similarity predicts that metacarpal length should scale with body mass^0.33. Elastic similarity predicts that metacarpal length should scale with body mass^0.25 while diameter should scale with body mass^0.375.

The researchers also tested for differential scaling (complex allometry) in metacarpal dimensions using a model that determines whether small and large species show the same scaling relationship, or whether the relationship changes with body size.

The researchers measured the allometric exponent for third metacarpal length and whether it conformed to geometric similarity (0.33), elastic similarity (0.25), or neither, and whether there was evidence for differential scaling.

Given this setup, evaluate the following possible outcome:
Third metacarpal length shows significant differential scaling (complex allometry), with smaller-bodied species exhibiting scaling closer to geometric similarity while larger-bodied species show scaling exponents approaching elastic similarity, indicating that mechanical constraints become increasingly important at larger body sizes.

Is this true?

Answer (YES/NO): NO